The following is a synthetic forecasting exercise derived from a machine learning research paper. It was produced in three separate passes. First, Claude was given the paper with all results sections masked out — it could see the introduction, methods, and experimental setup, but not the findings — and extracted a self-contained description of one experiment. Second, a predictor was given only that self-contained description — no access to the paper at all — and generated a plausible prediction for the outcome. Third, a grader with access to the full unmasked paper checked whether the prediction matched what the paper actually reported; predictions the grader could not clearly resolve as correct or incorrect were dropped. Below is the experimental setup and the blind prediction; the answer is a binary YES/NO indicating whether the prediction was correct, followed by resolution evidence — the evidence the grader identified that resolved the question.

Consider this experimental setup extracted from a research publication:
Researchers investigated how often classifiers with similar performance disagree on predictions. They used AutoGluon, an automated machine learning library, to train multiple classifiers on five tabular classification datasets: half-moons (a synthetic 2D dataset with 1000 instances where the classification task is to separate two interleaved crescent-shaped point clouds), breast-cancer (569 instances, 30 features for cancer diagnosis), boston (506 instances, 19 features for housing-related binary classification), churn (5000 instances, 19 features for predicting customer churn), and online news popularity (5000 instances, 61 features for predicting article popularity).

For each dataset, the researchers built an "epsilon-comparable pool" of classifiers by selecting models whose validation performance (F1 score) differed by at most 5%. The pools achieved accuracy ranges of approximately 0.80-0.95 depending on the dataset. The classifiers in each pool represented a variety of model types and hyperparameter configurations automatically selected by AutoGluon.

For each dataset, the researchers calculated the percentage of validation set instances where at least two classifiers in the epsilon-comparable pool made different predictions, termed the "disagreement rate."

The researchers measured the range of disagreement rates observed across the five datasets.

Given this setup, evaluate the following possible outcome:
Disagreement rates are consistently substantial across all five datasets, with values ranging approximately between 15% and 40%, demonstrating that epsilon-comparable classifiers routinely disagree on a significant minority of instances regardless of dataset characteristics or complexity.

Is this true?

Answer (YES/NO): NO